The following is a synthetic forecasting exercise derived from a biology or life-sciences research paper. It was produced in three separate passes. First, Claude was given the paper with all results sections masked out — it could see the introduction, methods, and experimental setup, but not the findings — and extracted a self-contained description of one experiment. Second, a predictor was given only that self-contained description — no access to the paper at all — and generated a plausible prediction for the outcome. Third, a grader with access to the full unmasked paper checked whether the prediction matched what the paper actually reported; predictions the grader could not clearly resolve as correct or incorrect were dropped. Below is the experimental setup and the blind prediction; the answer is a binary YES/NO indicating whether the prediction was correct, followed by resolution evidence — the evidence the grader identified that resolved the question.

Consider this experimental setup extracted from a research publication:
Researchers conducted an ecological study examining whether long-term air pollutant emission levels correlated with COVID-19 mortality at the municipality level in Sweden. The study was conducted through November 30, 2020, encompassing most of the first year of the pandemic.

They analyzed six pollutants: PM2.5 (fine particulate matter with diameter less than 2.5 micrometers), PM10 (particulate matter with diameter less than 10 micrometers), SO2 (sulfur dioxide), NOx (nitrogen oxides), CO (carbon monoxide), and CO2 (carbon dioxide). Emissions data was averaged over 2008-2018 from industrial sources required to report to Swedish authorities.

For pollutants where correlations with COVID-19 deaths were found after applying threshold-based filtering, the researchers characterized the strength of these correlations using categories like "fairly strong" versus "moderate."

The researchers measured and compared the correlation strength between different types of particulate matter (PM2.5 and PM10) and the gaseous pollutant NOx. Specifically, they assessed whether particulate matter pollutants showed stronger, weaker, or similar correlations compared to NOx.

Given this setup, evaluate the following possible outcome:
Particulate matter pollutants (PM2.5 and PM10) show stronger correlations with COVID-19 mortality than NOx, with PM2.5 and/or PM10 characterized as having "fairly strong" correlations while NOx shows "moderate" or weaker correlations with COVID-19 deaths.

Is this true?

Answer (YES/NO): YES